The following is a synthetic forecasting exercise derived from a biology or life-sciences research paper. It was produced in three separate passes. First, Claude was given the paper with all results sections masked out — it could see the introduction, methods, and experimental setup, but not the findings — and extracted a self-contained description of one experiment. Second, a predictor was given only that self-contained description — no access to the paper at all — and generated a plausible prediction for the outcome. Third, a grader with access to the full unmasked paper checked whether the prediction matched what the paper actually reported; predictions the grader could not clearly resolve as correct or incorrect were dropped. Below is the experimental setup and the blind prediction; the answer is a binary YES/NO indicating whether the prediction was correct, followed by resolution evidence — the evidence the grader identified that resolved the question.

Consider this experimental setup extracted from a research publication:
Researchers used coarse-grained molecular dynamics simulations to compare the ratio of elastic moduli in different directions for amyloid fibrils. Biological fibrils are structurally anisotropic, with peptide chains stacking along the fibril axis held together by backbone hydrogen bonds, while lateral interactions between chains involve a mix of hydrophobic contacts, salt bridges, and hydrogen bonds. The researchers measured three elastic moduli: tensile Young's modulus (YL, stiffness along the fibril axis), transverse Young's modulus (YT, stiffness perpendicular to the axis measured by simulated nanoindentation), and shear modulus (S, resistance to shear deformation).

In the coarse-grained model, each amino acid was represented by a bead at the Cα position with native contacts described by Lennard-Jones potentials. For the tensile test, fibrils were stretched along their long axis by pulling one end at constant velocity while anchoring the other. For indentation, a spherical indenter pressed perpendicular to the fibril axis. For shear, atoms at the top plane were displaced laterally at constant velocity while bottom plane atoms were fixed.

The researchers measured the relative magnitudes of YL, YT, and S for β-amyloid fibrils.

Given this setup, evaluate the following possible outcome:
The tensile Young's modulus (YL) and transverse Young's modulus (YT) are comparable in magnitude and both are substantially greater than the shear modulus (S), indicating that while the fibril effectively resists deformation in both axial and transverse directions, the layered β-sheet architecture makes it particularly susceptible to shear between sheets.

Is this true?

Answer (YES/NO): NO